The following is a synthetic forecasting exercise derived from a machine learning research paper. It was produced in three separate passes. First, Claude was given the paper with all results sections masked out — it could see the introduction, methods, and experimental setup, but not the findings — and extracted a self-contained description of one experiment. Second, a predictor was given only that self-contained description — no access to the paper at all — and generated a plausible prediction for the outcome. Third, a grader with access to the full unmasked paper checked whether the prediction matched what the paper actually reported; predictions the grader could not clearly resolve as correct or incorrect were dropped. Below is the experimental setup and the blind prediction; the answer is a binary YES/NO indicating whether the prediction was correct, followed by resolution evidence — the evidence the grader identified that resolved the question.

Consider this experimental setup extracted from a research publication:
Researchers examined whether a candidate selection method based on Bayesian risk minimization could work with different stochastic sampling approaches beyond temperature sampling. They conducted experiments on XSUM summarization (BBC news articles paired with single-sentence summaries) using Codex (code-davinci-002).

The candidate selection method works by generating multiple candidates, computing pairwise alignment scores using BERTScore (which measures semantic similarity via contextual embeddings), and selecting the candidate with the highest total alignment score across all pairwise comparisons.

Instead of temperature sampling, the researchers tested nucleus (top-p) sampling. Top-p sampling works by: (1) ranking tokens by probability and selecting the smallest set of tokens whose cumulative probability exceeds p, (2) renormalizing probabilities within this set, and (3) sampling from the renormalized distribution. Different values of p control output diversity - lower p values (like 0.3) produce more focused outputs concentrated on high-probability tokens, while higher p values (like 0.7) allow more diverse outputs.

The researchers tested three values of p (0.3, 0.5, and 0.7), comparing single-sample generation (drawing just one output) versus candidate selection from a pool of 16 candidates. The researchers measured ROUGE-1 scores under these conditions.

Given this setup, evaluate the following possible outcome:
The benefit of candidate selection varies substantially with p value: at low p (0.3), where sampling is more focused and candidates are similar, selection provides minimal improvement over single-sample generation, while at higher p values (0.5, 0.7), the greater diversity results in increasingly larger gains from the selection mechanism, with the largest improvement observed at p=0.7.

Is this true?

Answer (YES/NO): YES